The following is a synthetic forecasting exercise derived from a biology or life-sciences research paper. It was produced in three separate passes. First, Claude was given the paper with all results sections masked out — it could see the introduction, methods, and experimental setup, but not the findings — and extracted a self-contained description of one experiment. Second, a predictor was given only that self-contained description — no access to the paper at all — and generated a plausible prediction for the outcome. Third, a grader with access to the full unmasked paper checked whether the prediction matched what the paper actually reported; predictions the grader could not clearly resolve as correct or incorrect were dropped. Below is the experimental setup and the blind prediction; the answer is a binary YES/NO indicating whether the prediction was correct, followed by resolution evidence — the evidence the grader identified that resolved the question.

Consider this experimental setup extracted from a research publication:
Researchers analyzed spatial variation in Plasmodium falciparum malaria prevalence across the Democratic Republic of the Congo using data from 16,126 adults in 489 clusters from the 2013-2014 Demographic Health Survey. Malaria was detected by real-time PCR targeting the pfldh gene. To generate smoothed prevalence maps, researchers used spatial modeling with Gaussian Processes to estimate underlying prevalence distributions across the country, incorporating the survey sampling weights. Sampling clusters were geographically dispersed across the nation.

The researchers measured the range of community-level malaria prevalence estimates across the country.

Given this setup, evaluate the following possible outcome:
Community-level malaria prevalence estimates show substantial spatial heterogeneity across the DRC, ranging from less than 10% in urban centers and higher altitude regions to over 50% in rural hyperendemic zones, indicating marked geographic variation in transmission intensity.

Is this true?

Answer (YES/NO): YES